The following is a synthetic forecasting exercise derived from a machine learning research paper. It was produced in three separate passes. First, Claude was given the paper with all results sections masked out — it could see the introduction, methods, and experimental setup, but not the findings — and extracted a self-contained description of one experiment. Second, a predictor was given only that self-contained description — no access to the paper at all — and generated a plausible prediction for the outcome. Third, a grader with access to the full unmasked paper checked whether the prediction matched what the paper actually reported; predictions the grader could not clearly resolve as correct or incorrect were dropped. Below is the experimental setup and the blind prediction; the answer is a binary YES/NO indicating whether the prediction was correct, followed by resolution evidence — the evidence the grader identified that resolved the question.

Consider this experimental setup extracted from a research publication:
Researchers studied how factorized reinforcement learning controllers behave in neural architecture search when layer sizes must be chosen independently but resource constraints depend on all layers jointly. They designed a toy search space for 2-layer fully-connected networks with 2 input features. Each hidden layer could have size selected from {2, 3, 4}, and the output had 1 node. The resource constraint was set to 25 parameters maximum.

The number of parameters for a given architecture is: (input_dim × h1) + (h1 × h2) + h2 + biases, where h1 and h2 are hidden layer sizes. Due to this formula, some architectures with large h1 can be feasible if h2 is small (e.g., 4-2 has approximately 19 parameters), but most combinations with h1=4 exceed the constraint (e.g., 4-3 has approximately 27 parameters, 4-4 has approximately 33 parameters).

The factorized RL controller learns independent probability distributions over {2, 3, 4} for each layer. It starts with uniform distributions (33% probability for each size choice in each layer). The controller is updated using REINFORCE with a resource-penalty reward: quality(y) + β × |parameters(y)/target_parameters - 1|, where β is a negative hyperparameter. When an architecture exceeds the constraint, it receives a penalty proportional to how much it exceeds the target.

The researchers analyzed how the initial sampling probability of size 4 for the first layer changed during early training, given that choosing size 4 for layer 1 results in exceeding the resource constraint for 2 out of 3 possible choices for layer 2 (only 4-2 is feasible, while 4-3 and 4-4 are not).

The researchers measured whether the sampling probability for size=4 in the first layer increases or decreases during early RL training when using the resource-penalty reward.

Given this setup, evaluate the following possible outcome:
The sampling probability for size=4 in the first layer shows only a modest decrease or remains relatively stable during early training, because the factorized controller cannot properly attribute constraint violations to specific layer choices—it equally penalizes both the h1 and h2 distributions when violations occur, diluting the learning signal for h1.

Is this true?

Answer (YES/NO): NO